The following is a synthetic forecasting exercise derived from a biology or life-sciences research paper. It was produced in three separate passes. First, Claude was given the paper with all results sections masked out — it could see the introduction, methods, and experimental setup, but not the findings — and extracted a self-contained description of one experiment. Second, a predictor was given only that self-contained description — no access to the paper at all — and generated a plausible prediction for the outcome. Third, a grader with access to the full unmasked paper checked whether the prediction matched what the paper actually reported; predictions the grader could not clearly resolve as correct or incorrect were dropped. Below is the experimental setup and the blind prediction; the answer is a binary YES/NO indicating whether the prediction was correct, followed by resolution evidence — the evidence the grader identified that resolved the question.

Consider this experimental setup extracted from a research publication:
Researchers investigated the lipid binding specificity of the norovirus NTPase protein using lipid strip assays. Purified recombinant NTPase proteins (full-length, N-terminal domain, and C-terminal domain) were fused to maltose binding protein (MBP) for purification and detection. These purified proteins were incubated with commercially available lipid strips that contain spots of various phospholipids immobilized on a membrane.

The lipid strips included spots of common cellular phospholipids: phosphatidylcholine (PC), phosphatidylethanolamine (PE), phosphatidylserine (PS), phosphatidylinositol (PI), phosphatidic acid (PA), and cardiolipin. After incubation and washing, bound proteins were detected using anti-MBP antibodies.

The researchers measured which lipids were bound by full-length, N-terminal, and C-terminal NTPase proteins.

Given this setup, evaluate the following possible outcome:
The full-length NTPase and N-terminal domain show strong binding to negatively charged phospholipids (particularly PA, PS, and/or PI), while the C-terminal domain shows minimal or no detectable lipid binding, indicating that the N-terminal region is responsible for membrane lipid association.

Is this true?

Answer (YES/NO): YES